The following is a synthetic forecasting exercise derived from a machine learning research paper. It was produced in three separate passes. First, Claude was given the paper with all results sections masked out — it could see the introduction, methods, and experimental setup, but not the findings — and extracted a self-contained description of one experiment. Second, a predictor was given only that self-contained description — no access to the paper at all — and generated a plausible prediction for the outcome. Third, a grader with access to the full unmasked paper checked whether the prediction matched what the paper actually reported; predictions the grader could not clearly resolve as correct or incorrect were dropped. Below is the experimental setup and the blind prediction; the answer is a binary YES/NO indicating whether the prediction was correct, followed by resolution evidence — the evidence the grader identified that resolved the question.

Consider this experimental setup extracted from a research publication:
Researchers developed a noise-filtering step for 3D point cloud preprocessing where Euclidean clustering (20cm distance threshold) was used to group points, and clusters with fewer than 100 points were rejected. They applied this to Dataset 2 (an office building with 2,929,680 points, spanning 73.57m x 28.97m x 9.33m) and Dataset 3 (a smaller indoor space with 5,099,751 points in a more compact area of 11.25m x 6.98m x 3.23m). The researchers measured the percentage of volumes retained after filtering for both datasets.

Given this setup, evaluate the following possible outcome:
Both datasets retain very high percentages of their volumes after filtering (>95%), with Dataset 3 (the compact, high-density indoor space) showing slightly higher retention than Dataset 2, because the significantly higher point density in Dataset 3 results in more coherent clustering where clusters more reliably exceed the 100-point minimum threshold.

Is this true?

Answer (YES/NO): NO